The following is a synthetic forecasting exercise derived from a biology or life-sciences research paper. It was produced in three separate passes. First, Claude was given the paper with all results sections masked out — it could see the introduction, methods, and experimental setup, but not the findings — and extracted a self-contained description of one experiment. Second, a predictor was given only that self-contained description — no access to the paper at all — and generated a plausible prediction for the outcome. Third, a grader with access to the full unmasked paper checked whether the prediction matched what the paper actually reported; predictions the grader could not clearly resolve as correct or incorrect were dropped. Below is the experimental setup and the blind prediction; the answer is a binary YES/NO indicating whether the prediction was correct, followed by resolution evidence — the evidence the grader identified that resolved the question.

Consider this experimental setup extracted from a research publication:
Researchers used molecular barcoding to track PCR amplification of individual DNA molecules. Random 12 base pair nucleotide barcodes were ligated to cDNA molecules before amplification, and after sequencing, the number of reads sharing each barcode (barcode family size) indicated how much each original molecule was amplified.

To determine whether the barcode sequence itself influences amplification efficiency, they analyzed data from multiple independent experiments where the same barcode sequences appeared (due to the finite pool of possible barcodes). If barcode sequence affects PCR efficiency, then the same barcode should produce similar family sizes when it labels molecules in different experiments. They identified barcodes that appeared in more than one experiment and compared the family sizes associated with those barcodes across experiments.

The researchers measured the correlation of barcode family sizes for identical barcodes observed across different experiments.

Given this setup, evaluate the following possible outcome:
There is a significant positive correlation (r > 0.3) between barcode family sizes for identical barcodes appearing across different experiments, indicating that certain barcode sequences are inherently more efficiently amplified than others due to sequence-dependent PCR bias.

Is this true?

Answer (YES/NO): NO